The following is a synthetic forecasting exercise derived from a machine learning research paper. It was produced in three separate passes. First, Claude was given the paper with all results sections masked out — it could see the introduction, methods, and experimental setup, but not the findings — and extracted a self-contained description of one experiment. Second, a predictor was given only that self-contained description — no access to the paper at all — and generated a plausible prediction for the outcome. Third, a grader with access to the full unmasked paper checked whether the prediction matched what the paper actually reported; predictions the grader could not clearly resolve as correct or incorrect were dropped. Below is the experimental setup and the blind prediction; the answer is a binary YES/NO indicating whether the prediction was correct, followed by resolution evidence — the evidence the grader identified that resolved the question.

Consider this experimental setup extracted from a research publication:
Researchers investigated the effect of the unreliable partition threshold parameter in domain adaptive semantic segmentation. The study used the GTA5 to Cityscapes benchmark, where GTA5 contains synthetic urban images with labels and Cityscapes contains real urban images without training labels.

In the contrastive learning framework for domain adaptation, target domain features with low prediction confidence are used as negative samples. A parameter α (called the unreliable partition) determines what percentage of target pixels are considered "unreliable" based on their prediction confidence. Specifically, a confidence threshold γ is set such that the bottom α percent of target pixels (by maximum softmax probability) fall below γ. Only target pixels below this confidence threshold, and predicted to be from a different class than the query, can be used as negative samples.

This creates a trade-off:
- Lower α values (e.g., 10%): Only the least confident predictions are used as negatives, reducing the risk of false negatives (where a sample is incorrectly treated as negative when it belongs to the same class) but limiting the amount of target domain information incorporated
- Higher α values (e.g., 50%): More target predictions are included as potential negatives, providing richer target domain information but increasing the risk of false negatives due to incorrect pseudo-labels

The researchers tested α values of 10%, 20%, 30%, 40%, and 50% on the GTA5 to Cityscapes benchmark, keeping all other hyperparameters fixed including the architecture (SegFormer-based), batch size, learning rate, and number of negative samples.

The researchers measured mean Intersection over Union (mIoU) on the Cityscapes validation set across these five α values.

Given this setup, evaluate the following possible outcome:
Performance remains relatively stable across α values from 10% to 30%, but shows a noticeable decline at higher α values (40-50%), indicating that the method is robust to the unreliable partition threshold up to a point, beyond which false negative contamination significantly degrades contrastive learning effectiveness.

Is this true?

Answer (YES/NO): NO